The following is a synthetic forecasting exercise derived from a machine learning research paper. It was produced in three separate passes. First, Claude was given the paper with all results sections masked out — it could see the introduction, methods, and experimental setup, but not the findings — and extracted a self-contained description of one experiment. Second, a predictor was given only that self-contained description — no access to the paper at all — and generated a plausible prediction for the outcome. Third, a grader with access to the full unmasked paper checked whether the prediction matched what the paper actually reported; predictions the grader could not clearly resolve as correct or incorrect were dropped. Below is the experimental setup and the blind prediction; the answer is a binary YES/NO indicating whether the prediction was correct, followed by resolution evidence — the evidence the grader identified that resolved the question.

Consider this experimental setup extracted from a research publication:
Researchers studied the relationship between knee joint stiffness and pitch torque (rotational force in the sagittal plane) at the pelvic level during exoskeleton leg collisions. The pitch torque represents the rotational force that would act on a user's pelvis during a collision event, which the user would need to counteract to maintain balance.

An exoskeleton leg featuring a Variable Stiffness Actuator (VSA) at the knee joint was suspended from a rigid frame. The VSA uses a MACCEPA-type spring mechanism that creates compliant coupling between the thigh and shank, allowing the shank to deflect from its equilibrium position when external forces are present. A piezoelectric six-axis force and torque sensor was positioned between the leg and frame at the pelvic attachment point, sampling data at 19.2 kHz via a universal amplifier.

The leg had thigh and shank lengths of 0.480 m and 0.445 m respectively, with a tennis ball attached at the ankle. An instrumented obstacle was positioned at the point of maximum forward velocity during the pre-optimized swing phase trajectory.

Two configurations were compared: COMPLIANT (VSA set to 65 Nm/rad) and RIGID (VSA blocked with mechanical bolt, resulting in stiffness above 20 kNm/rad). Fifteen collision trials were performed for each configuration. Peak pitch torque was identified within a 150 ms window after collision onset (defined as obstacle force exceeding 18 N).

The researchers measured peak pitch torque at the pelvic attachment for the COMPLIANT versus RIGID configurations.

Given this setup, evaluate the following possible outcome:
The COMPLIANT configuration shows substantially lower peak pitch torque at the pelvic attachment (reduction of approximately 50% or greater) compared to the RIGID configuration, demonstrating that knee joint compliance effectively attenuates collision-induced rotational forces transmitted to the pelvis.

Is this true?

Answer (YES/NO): YES